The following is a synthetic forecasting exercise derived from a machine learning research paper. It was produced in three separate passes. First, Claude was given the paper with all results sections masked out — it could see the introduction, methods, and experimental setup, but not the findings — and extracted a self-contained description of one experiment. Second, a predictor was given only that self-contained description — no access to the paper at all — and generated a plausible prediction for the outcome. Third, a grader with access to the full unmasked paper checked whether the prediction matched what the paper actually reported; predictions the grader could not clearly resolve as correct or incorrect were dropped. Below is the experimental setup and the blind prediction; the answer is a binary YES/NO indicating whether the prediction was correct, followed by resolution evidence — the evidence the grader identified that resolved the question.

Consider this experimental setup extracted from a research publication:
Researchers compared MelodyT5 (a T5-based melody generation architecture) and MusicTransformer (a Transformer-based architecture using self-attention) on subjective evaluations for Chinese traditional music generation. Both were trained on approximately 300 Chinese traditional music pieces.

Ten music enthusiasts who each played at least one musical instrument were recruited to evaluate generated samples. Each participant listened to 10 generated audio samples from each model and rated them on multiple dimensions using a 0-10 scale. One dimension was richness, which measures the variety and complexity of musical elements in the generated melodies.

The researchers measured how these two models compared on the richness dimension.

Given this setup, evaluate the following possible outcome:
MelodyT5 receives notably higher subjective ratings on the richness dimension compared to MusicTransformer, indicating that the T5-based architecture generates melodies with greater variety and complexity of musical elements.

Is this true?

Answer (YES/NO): NO